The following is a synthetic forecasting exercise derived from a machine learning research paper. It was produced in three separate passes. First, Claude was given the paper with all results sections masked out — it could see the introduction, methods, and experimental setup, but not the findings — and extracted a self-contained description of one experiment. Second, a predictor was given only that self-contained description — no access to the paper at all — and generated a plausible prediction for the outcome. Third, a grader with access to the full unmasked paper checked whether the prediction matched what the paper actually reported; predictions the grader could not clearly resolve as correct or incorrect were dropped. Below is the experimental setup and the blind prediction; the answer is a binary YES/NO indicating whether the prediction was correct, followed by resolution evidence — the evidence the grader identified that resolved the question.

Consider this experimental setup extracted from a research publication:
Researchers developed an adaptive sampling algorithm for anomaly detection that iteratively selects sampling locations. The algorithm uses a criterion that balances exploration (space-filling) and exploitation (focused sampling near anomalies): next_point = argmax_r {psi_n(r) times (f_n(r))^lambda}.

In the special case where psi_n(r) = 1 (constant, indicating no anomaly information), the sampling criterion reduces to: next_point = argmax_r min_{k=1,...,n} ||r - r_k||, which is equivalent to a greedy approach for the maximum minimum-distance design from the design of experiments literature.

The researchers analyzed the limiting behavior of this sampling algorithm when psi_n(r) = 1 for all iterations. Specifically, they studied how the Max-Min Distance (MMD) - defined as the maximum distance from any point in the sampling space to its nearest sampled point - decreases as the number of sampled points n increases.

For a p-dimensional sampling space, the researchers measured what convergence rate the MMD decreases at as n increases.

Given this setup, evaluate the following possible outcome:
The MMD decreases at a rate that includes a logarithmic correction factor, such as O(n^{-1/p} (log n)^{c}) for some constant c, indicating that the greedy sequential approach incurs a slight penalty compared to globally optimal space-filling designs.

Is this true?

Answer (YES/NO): NO